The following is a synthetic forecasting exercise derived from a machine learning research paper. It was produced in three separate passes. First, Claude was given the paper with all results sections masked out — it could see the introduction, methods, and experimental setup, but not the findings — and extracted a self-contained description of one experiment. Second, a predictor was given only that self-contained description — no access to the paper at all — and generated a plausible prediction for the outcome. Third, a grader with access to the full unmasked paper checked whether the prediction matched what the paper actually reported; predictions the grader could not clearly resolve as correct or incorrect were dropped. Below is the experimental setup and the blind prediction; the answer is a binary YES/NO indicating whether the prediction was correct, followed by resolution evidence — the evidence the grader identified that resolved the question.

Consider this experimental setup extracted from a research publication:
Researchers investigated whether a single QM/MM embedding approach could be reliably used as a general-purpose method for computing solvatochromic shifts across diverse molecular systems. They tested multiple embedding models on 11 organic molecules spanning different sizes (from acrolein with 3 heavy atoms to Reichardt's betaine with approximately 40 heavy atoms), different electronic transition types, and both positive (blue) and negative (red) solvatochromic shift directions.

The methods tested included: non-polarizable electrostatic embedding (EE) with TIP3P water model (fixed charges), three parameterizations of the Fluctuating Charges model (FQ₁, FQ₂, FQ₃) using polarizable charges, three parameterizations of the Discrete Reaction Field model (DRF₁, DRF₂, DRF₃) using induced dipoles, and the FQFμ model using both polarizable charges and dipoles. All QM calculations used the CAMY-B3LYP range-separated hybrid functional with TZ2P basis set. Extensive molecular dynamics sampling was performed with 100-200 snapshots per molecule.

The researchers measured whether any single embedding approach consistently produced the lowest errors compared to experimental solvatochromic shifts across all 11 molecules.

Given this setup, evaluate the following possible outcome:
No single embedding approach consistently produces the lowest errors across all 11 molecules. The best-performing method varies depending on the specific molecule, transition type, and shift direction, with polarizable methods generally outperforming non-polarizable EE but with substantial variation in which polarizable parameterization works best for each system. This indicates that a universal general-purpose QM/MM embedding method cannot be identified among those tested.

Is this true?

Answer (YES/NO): NO